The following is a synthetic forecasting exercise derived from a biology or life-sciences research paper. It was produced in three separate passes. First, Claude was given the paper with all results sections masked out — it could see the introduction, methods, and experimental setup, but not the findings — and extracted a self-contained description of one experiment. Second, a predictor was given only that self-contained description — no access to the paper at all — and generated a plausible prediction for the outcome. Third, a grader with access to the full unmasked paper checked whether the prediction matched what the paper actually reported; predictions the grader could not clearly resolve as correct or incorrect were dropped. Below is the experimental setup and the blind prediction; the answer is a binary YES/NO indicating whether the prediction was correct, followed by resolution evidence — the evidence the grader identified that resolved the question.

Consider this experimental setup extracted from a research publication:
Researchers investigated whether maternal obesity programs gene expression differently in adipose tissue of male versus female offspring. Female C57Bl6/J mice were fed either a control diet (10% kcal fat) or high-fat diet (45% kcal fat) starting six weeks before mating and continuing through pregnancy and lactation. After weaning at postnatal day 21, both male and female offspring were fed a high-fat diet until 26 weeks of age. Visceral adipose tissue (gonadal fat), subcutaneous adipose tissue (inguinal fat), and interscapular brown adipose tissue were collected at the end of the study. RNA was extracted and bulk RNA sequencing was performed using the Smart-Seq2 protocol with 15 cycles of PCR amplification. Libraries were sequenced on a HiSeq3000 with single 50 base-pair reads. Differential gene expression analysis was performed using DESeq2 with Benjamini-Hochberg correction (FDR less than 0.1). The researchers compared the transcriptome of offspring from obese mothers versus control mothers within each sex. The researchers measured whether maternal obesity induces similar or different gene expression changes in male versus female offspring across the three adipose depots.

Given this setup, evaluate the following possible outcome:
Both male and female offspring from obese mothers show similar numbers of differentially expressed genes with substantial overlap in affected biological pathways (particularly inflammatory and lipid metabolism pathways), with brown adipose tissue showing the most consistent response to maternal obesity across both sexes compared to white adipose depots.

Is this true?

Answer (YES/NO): NO